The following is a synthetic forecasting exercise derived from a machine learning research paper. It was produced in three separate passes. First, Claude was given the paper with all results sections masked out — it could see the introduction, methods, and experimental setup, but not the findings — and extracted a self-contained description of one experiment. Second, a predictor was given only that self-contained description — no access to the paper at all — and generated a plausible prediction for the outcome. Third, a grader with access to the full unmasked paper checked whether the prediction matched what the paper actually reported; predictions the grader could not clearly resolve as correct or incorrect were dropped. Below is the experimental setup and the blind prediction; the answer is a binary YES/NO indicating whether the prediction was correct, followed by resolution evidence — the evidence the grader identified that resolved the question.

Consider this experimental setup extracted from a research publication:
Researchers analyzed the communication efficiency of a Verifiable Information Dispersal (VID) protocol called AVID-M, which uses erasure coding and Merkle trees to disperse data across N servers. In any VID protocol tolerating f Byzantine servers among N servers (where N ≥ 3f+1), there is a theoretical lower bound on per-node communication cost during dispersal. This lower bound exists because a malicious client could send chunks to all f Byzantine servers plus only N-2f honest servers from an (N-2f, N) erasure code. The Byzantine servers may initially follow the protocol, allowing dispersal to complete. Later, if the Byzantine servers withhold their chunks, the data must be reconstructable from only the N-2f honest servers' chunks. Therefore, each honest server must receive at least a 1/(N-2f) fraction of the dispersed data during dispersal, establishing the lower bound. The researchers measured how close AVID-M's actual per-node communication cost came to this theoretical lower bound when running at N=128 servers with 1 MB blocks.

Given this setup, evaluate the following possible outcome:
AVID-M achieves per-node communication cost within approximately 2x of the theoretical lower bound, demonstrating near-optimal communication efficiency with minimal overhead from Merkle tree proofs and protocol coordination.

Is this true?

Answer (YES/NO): YES